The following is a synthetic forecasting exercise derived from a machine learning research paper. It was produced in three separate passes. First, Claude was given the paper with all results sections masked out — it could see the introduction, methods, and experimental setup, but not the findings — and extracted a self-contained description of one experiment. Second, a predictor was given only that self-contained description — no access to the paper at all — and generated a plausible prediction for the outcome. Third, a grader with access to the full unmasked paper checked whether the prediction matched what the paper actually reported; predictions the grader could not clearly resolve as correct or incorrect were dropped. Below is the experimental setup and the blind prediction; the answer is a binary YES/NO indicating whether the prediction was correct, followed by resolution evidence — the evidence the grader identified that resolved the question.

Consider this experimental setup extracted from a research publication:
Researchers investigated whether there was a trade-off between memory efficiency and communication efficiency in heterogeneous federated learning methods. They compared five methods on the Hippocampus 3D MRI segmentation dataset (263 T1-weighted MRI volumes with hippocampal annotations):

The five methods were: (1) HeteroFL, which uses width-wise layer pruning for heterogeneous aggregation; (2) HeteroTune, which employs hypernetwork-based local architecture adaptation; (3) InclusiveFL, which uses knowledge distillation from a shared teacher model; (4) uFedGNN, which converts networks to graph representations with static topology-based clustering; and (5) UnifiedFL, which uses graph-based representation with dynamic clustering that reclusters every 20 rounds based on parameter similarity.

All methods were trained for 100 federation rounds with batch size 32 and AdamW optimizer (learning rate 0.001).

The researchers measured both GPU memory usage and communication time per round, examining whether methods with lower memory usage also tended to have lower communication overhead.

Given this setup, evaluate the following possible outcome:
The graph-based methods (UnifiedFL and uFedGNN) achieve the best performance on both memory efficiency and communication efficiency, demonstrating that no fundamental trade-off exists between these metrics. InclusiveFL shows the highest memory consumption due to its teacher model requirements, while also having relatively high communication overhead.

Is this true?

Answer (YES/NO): NO